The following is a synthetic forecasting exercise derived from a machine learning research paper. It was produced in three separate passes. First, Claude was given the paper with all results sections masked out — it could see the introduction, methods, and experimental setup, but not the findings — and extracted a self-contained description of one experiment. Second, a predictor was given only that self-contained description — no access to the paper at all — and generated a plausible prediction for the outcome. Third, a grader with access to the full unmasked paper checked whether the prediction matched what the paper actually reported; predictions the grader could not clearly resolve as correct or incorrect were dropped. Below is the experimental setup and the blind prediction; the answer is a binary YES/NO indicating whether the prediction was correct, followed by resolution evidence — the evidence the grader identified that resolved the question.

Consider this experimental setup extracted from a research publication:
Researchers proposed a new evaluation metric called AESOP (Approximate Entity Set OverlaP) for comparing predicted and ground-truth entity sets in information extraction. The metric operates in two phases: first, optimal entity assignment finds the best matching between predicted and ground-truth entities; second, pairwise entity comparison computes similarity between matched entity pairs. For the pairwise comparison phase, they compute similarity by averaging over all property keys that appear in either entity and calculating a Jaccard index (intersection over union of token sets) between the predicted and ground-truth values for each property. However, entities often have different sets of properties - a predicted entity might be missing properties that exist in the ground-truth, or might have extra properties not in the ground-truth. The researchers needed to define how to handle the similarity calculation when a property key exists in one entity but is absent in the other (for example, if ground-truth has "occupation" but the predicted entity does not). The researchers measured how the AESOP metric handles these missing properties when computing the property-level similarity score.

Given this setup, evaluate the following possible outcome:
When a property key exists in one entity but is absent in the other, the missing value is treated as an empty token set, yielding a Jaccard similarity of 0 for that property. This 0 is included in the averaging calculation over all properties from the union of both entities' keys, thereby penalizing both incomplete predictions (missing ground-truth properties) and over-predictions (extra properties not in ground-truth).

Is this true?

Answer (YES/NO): YES